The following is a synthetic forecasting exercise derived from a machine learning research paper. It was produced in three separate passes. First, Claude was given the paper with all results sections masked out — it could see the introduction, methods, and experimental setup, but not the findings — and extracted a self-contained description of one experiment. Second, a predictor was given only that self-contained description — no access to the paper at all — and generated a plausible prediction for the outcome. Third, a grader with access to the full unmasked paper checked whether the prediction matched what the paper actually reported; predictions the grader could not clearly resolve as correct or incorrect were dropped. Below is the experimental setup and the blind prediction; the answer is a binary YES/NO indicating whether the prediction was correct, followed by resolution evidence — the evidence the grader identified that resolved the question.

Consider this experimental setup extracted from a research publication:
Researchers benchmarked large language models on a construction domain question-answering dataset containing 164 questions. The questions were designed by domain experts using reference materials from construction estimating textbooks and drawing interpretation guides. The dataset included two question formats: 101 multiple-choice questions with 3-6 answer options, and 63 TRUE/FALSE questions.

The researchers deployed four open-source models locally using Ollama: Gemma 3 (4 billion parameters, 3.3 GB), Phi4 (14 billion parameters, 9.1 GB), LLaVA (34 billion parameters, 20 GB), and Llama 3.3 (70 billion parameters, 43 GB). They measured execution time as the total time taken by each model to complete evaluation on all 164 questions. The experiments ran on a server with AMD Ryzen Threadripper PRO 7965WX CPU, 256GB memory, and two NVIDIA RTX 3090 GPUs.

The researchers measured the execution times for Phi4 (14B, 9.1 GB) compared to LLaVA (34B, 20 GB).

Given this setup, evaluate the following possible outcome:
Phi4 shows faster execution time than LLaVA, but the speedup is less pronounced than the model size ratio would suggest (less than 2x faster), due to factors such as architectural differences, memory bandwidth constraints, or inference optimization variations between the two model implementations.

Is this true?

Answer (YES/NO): NO